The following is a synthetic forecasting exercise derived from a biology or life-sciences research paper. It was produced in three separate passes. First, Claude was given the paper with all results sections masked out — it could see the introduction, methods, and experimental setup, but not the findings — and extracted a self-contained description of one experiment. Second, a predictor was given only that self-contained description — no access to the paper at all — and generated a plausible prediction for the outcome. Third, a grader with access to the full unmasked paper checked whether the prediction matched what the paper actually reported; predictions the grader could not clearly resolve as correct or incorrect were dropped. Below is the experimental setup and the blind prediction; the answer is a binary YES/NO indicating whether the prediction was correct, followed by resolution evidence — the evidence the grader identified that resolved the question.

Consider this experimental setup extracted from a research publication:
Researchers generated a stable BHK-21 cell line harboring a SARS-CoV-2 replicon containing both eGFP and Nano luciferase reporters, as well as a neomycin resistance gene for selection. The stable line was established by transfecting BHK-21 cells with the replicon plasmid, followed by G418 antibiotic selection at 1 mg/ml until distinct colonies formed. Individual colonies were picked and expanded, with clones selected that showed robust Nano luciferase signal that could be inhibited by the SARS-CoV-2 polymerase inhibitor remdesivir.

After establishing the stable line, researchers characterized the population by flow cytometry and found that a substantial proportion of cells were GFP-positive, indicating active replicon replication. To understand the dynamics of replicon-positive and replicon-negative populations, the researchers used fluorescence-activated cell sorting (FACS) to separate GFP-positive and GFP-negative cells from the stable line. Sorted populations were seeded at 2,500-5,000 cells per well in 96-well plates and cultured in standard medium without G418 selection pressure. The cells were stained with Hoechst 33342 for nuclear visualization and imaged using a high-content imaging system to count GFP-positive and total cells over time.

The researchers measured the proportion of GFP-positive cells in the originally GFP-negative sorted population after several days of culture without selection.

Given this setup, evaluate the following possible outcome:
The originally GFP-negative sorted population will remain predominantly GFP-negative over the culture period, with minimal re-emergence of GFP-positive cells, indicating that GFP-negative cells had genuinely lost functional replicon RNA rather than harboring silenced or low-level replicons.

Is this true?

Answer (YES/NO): NO